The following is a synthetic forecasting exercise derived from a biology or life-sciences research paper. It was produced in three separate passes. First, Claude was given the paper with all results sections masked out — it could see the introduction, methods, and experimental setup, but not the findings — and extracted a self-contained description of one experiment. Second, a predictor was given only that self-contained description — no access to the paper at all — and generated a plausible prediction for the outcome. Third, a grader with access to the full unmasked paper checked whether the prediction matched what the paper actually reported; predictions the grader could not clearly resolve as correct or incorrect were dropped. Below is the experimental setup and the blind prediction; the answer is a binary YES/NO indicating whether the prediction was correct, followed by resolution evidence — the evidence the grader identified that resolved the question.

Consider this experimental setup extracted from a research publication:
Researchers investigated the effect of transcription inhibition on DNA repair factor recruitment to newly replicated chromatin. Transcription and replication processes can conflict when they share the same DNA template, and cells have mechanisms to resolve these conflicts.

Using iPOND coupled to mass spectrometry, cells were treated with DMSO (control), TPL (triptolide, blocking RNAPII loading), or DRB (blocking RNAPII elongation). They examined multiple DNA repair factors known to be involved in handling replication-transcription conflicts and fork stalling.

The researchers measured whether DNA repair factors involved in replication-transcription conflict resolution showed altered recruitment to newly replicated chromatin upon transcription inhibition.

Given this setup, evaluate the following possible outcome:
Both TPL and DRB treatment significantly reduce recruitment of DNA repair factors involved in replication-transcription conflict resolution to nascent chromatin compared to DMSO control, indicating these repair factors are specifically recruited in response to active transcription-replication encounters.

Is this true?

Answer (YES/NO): YES